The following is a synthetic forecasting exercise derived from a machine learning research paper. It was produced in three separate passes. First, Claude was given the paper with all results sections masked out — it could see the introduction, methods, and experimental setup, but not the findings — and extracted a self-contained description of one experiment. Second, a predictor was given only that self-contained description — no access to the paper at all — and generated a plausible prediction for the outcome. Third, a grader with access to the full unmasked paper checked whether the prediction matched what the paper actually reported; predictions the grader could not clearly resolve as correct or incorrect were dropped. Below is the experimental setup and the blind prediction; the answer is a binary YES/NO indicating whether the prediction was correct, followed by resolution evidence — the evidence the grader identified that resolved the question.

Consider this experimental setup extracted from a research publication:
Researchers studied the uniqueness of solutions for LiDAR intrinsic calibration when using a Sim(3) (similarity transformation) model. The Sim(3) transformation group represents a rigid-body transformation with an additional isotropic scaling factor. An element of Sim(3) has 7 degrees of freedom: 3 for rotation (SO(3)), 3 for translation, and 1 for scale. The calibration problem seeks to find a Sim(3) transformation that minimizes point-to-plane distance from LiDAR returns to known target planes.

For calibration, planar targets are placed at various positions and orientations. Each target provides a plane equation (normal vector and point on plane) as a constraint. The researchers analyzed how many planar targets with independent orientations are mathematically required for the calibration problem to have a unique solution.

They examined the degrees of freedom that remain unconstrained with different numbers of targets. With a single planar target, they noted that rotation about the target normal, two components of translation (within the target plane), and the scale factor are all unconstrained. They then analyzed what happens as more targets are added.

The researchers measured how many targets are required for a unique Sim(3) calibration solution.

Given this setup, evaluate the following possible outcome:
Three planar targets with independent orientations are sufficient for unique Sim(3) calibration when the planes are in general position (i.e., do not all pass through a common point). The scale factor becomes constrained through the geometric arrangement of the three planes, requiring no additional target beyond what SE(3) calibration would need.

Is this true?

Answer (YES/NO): NO